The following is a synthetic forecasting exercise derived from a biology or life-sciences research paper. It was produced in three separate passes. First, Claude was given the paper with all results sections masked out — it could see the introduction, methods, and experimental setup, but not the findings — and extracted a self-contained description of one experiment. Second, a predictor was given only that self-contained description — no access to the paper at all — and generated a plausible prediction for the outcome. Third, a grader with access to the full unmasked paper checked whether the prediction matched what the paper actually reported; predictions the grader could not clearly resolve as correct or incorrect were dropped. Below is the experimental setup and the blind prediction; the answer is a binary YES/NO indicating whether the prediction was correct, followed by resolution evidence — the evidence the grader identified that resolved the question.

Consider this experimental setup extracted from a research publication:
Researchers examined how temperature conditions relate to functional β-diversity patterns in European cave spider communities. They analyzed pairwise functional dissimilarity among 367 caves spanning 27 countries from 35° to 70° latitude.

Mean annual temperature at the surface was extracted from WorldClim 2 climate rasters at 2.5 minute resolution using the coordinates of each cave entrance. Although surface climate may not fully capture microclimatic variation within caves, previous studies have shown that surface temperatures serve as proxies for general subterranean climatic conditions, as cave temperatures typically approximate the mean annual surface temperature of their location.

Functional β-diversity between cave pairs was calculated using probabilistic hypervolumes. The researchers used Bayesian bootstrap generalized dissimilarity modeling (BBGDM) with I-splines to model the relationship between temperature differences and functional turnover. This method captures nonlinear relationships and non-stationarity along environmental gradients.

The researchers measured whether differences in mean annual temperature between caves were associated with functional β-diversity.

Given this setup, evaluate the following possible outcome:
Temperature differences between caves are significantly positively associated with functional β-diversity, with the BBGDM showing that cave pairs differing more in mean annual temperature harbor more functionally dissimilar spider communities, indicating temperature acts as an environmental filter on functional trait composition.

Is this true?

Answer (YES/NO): NO